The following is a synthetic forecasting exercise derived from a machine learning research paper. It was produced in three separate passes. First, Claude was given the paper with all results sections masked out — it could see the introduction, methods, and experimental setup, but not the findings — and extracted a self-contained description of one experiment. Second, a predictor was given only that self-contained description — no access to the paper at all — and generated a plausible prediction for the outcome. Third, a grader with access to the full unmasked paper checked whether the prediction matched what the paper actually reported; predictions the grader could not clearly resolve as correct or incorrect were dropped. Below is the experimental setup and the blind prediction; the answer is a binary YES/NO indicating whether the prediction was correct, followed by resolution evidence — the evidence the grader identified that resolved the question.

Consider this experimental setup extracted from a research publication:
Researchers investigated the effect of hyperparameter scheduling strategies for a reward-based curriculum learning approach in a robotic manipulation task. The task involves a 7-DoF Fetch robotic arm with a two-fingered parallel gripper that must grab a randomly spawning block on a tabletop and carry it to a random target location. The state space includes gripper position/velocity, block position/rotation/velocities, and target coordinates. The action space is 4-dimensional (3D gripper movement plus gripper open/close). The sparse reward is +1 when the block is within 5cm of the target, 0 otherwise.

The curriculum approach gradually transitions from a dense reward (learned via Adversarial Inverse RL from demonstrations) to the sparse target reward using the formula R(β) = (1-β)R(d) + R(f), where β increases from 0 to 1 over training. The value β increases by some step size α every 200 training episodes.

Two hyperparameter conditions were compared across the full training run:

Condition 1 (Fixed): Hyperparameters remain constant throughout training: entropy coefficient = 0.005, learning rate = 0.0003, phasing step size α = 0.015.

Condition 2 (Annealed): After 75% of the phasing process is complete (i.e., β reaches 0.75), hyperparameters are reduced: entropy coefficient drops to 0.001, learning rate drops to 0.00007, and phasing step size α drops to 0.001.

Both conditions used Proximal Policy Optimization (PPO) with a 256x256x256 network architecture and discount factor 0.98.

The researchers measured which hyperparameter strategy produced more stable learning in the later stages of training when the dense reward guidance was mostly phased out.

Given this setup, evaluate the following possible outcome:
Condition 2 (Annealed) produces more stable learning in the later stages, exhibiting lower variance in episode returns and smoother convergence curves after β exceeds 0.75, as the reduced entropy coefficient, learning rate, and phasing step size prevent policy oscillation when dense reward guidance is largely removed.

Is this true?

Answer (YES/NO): YES